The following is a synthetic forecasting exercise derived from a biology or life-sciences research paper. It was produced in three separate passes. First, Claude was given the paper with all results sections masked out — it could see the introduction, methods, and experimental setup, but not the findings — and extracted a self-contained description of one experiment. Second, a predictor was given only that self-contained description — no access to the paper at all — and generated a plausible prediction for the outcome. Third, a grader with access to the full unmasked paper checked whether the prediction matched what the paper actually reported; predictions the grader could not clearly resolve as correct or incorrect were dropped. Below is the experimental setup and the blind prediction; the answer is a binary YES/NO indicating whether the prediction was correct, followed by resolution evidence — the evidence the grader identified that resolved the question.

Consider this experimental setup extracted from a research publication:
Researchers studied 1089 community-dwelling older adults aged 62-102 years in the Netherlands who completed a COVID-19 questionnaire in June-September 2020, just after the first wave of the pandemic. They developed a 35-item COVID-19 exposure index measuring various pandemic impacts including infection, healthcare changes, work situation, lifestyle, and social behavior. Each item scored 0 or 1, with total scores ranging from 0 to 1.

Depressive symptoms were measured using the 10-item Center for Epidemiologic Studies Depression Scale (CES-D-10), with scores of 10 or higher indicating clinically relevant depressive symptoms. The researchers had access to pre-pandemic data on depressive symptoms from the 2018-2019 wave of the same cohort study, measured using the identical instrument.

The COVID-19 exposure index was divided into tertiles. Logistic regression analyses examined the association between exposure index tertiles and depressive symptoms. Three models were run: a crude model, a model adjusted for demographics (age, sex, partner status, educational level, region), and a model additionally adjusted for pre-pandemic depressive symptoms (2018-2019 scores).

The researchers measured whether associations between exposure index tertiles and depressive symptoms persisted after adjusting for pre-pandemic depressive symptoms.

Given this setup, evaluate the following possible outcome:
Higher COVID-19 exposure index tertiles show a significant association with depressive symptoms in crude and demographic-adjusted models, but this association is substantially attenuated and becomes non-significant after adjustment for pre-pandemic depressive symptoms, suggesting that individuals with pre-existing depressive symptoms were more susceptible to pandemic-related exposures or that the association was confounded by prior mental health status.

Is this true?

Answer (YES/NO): NO